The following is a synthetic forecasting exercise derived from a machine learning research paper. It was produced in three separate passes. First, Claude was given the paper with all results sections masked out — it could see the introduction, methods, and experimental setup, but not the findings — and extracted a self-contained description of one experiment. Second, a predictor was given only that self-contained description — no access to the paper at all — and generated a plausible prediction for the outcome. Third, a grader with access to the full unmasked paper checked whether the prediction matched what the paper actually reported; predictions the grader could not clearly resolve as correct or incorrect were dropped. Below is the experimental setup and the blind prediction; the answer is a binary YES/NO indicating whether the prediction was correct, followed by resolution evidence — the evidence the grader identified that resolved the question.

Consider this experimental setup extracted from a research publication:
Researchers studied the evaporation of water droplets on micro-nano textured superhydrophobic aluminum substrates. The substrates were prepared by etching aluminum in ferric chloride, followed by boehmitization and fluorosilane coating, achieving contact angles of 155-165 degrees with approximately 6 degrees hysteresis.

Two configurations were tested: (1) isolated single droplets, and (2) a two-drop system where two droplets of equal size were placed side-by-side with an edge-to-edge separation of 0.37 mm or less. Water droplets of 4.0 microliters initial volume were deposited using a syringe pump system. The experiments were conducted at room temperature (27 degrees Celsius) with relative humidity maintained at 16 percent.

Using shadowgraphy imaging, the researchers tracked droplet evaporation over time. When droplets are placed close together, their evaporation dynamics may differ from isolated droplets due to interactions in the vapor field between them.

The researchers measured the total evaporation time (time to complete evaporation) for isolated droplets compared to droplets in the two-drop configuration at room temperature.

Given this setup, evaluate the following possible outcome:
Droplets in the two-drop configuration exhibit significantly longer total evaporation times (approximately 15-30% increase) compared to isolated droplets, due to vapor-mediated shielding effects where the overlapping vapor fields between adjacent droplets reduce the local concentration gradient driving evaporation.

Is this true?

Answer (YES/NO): NO